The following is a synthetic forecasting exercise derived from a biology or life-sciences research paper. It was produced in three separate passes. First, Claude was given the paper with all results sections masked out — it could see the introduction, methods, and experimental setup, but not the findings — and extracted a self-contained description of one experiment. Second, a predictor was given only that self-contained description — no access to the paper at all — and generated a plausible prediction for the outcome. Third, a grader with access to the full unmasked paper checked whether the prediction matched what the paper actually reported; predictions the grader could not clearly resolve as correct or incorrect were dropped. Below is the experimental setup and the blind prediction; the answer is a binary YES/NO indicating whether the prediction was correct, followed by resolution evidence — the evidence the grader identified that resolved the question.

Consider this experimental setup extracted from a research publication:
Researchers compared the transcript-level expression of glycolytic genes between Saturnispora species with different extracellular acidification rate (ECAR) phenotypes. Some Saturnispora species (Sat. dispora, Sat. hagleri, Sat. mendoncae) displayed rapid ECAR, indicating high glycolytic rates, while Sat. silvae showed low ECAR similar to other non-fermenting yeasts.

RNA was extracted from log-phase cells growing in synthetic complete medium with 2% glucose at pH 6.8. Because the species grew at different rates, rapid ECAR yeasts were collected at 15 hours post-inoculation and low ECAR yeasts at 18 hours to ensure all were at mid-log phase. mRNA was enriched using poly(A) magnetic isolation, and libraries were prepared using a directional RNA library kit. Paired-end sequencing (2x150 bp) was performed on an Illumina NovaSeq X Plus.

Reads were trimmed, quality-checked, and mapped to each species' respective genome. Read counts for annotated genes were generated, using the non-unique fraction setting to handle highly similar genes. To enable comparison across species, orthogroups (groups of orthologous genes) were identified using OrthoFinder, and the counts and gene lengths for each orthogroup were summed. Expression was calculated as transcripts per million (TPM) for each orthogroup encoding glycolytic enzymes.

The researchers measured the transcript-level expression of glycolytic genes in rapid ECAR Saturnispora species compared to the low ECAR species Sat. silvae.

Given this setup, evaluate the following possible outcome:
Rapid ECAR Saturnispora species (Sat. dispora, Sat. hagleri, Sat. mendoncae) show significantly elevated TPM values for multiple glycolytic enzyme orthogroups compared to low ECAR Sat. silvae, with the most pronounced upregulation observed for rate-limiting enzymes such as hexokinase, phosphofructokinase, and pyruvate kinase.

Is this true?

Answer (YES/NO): NO